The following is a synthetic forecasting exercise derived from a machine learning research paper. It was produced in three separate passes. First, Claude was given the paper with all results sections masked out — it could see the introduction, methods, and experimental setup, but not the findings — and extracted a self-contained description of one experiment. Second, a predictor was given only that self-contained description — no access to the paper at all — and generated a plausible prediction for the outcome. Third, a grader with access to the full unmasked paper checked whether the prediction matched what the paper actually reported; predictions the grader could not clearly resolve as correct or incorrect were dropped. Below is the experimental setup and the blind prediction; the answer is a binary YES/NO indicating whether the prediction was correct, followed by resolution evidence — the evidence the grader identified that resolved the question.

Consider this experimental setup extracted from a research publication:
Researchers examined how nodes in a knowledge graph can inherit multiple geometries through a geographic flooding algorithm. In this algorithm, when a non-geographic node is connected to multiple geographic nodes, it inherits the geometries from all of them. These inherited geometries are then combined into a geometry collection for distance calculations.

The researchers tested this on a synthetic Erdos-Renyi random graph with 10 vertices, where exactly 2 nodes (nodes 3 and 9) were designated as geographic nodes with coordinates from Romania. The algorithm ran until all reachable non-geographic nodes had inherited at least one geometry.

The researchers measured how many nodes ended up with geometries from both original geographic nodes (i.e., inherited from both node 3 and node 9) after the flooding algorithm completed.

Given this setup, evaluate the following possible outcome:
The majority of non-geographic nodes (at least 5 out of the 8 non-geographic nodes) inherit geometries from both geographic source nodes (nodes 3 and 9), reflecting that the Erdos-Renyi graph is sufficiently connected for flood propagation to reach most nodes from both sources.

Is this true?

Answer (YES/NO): NO